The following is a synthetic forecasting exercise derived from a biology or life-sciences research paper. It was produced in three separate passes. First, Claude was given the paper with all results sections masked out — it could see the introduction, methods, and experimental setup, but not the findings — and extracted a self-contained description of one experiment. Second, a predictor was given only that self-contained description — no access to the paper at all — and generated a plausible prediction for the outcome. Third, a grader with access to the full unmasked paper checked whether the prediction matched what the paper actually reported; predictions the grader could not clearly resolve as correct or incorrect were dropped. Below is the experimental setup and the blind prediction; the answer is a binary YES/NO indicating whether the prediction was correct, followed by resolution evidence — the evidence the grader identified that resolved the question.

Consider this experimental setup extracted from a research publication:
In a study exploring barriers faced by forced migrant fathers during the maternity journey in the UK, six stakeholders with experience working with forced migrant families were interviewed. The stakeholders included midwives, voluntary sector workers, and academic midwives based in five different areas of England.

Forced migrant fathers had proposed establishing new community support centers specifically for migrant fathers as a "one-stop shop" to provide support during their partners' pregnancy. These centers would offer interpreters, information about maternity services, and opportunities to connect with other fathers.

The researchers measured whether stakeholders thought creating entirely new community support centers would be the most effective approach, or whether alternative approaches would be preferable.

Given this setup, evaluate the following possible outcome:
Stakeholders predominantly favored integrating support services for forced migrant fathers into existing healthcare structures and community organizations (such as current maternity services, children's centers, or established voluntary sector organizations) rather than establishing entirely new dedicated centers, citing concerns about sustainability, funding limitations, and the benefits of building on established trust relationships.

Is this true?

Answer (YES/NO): YES